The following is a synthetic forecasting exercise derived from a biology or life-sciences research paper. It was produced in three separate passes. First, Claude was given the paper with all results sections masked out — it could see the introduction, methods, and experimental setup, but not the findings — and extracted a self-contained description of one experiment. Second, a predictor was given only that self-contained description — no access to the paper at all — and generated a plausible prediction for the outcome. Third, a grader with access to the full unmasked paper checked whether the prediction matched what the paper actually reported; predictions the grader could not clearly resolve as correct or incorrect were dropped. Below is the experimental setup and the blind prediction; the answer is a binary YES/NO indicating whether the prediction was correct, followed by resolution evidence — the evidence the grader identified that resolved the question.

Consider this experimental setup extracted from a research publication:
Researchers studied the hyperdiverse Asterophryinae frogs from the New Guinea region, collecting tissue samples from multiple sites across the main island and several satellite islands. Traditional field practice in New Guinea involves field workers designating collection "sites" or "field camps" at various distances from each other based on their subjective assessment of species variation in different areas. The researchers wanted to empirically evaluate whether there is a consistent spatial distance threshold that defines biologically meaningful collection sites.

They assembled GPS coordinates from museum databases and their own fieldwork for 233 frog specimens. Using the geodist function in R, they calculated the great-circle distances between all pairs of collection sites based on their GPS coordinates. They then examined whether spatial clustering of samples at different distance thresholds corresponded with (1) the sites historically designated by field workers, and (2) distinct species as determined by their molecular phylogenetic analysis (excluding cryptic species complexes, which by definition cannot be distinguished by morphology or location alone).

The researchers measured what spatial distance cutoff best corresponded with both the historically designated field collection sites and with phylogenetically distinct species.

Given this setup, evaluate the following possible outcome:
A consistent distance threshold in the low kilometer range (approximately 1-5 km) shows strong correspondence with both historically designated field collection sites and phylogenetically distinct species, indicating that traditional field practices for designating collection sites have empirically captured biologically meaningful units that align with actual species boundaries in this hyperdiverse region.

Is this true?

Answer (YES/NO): YES